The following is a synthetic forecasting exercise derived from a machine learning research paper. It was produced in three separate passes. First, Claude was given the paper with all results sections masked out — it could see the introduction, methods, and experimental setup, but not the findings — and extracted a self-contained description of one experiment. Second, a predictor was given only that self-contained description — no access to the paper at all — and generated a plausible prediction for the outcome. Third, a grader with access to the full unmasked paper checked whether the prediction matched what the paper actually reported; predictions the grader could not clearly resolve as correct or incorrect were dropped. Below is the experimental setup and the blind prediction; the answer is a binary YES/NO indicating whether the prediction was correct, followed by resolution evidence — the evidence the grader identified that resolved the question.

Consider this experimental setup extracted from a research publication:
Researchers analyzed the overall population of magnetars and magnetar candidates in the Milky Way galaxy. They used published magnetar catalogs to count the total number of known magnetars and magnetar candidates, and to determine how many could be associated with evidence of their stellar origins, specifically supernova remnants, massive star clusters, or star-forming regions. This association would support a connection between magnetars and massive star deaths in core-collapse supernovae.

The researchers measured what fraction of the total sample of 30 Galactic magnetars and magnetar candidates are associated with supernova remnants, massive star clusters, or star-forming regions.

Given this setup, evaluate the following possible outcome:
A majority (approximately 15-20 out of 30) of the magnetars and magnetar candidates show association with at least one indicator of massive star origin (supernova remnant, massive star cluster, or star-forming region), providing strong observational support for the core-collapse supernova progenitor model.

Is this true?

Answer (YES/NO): YES